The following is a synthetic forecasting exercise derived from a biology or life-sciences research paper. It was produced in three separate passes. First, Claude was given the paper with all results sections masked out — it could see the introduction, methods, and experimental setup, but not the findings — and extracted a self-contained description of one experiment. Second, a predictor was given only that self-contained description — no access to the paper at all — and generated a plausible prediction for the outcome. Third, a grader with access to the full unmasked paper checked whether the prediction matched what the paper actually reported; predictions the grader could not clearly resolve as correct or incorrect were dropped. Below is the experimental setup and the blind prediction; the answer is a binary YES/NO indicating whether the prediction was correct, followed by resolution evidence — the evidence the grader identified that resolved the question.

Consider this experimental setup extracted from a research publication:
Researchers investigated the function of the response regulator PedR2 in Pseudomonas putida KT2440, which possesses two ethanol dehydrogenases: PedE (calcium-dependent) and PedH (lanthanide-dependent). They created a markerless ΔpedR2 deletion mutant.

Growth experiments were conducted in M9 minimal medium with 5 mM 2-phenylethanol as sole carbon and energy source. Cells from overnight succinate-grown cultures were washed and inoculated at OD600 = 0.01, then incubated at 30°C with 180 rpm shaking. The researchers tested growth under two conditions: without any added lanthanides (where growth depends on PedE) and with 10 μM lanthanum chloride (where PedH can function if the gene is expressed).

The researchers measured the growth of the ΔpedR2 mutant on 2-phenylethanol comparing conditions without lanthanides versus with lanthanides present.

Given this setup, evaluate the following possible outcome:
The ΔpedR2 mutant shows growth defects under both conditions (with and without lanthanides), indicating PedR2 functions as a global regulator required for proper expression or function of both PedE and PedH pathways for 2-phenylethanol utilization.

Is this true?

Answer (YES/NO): NO